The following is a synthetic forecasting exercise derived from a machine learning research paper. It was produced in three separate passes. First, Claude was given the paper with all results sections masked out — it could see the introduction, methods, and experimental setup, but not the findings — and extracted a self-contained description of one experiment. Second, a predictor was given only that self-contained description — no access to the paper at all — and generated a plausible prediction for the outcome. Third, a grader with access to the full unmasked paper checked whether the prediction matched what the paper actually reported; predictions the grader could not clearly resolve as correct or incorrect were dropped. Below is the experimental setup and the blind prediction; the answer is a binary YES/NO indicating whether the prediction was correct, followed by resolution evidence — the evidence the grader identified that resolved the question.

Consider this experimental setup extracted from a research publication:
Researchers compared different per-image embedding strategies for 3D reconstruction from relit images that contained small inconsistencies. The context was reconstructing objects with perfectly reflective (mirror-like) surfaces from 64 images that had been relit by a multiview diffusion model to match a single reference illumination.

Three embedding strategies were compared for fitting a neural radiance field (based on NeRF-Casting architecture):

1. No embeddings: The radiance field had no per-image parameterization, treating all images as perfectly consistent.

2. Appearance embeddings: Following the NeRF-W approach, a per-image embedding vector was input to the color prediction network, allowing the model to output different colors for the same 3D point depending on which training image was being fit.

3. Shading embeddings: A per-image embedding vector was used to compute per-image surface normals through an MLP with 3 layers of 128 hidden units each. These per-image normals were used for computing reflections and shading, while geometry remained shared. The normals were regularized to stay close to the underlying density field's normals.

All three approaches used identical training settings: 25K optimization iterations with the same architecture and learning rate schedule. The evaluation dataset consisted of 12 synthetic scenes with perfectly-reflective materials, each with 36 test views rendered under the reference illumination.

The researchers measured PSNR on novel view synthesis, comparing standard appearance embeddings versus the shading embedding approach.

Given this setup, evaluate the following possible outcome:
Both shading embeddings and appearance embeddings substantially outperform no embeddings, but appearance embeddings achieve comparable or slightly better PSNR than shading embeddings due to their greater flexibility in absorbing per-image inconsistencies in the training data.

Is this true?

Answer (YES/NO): NO